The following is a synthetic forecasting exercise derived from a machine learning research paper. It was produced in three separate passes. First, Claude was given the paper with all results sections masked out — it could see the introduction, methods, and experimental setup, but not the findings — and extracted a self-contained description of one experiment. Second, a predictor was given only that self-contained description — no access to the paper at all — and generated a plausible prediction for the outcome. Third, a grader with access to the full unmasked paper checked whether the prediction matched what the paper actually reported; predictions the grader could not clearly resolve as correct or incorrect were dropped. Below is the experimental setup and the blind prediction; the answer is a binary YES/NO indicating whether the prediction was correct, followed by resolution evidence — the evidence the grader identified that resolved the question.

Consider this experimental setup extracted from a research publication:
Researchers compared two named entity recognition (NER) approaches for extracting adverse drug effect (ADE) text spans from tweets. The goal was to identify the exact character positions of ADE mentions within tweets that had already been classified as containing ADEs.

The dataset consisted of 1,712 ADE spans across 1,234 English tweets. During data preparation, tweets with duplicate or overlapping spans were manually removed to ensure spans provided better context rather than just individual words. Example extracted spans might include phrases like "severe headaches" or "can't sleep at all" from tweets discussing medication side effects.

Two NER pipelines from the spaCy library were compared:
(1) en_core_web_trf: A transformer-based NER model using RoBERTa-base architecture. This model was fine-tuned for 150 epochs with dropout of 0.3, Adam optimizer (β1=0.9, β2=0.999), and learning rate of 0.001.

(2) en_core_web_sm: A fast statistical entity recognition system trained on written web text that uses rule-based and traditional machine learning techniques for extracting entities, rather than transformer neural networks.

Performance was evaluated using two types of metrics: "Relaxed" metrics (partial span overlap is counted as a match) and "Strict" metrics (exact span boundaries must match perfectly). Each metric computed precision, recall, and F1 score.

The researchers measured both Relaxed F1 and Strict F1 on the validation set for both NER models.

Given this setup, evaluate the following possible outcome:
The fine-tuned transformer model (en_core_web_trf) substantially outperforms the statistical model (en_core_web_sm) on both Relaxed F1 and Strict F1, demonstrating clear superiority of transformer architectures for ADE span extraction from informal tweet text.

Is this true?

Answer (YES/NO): NO